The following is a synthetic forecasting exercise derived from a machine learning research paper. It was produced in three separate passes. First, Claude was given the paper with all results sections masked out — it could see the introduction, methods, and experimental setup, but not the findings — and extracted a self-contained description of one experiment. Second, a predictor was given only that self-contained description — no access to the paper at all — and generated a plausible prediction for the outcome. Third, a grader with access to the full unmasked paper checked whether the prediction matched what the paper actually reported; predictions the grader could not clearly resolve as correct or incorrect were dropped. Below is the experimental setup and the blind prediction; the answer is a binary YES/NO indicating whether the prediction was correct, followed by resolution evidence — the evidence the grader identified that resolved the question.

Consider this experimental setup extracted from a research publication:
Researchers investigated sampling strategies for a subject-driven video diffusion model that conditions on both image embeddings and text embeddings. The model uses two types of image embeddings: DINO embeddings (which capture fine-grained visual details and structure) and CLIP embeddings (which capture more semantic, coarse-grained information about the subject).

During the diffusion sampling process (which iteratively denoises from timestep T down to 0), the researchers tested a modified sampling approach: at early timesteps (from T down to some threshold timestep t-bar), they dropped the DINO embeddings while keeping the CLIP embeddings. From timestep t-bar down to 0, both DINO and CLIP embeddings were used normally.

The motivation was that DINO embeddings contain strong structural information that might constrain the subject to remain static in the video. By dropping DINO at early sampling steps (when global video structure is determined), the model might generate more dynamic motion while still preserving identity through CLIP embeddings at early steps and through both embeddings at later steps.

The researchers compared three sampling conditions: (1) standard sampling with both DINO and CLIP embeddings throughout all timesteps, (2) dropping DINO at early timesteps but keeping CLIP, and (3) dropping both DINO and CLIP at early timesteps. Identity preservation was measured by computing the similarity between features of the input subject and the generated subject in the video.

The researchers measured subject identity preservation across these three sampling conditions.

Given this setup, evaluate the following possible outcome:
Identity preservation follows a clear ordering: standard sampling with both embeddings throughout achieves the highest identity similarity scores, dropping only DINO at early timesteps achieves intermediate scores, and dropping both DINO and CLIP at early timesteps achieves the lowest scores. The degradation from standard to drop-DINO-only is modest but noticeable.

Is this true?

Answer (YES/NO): NO